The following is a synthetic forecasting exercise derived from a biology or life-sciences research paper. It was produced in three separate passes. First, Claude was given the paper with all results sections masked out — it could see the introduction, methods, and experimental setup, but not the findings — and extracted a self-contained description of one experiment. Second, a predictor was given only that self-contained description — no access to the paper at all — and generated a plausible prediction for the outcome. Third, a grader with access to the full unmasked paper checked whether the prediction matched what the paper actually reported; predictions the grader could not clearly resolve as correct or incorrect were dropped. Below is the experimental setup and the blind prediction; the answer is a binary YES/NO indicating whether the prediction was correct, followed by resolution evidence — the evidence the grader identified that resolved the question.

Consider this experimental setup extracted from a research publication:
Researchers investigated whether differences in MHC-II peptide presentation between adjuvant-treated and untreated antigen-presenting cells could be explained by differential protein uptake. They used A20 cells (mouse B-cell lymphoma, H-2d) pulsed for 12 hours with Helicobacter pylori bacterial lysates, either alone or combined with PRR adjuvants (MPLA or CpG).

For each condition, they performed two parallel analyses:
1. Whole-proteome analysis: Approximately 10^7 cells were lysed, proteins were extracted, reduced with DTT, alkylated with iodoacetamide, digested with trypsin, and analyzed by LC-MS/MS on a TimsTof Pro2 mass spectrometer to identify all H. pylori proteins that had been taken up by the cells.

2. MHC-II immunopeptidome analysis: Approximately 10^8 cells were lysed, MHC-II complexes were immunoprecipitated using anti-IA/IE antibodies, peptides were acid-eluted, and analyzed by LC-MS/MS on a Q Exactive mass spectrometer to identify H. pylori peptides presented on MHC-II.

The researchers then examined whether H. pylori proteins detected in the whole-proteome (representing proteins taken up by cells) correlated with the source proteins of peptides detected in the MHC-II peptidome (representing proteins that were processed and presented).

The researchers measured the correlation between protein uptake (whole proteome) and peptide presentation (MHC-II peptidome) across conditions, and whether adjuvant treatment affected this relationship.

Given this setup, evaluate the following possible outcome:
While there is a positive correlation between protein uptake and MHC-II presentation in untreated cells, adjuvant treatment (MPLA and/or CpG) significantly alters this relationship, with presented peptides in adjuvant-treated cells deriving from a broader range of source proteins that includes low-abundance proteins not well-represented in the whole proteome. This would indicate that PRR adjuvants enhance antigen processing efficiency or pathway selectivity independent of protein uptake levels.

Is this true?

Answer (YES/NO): NO